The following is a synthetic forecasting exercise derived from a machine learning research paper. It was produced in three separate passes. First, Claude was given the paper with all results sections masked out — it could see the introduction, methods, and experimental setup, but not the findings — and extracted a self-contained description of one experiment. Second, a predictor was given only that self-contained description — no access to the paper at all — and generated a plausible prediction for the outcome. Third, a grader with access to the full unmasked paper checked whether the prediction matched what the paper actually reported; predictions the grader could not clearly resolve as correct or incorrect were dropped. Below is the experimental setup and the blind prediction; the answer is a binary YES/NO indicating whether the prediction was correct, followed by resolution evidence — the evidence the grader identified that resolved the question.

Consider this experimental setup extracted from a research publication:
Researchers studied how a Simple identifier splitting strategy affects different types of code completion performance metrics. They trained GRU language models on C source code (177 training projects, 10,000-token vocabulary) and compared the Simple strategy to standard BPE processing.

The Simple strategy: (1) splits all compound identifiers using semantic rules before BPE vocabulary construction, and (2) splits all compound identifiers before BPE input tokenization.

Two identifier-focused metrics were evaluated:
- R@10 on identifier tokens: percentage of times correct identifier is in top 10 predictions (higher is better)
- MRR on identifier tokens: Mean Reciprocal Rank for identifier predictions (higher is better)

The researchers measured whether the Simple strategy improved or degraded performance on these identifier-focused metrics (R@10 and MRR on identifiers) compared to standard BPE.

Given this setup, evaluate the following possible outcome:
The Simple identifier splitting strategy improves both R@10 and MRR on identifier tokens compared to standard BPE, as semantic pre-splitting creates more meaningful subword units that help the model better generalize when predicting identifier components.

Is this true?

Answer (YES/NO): NO